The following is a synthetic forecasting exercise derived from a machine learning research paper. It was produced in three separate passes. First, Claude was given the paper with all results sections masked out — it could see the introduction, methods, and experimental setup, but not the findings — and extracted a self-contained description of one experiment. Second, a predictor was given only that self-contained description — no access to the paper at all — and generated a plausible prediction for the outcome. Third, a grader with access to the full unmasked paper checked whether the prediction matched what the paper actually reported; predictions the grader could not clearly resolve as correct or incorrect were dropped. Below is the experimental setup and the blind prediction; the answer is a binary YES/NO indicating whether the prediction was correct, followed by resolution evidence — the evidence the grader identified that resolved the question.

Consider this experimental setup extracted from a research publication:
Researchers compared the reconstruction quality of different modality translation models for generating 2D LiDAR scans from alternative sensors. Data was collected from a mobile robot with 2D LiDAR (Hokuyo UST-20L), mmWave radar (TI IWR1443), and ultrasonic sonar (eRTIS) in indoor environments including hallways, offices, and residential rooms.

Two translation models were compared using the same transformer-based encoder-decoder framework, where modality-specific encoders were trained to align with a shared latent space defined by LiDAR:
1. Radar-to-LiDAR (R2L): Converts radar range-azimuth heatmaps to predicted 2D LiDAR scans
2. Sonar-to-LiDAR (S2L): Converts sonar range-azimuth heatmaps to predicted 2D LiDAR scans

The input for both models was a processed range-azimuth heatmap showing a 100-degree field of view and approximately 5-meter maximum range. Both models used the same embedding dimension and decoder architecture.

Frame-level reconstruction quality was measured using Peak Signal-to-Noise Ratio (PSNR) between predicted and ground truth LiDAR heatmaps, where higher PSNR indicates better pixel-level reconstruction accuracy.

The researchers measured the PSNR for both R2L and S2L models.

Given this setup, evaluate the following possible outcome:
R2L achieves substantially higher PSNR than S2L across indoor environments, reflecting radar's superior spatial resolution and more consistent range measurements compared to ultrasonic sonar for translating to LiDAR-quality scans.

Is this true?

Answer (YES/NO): NO